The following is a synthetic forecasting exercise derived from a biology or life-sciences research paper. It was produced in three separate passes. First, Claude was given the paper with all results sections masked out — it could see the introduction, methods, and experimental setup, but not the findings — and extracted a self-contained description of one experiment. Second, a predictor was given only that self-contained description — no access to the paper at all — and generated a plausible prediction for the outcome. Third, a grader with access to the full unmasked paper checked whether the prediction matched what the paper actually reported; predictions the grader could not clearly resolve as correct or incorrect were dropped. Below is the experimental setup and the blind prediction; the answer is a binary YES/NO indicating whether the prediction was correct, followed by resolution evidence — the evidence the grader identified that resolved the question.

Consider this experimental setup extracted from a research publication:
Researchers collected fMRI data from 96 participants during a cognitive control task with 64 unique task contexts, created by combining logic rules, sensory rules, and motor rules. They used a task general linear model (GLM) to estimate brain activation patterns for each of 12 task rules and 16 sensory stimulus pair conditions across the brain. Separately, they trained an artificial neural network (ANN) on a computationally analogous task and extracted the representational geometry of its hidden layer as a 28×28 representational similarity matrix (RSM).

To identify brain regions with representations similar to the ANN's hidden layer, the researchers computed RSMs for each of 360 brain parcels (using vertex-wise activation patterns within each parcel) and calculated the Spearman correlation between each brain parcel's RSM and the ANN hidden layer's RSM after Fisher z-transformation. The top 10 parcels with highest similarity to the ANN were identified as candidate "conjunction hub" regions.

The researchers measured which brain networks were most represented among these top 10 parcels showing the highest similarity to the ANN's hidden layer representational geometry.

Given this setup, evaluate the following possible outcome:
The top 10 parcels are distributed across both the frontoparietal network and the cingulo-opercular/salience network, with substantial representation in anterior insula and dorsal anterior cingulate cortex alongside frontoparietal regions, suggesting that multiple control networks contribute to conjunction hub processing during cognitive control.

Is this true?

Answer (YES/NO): NO